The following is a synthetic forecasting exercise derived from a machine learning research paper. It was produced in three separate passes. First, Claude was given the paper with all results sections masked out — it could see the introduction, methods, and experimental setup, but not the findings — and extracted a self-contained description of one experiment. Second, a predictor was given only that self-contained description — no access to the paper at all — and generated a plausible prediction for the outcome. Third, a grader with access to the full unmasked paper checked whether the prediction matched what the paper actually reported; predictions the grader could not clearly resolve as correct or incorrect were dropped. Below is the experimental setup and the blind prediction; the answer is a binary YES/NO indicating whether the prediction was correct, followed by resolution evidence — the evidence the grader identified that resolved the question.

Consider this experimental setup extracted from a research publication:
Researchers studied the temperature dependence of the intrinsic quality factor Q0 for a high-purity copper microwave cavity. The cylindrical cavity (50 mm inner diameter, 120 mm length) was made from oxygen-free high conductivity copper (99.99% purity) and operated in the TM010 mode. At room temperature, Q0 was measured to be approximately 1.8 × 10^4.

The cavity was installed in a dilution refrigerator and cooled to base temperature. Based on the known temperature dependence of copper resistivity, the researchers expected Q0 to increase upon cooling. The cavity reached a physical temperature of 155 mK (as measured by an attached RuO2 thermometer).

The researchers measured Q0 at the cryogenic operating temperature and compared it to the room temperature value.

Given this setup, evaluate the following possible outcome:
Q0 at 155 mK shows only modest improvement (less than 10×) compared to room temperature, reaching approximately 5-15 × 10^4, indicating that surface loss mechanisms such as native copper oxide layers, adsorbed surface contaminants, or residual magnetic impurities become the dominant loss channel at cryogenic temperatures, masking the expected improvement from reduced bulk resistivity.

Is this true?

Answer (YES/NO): NO